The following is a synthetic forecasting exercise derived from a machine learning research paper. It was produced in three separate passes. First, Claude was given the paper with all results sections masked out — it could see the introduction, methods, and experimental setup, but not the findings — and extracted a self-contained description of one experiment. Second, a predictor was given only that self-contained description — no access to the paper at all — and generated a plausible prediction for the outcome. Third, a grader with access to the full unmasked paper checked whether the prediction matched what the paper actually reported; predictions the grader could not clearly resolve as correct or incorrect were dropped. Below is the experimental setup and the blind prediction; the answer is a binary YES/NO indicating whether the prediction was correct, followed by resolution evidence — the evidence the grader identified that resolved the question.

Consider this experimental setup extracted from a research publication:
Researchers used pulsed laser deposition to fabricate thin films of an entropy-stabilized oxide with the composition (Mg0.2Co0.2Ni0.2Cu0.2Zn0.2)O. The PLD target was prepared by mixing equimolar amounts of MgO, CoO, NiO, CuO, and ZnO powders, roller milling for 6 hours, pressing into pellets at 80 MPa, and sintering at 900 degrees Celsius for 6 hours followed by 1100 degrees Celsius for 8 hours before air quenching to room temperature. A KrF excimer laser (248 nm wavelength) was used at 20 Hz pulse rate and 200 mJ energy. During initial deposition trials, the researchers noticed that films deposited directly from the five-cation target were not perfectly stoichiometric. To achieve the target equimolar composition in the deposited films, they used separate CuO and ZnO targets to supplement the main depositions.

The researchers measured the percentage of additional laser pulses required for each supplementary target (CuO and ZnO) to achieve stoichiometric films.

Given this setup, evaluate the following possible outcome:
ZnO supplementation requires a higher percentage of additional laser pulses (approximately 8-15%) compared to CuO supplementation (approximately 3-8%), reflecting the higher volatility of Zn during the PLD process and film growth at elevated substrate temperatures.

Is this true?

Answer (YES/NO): NO